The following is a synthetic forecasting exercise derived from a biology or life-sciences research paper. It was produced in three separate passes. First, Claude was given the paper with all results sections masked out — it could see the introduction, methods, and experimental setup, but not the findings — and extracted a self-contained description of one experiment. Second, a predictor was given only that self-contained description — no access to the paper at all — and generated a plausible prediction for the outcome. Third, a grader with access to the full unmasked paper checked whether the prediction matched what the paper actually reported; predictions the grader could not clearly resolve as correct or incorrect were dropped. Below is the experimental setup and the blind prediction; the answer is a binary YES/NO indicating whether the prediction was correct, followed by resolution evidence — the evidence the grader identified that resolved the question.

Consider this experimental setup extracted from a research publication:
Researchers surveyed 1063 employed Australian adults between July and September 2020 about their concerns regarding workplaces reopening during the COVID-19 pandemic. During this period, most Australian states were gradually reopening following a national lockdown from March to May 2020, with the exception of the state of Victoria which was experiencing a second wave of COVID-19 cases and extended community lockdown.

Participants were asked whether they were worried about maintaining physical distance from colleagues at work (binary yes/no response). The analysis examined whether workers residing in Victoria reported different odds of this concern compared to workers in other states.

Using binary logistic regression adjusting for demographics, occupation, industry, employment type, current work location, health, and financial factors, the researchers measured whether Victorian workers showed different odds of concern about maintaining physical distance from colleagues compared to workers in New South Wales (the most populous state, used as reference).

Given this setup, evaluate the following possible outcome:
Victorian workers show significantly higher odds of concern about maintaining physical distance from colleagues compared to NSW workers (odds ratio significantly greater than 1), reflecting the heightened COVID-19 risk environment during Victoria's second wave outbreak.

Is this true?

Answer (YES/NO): YES